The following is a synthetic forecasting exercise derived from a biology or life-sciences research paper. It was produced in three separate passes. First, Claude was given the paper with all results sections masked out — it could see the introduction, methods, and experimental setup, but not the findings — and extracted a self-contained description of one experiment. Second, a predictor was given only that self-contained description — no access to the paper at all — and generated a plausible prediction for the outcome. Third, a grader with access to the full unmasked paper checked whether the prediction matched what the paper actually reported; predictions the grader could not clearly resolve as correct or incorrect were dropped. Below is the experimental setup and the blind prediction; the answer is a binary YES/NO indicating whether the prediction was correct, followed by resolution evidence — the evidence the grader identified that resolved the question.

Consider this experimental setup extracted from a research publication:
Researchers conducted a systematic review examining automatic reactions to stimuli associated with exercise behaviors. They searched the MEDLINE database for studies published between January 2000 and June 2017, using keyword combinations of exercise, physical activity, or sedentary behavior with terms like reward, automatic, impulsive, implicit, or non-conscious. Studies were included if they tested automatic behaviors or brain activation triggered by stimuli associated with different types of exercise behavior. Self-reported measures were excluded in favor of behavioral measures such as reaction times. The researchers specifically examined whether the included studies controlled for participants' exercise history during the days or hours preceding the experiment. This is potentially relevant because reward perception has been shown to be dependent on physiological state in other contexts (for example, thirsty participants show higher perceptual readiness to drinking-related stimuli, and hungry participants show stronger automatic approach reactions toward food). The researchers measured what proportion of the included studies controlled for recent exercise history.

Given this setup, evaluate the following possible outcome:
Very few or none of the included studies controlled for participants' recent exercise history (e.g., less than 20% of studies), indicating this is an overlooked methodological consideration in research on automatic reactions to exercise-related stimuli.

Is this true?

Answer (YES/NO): YES